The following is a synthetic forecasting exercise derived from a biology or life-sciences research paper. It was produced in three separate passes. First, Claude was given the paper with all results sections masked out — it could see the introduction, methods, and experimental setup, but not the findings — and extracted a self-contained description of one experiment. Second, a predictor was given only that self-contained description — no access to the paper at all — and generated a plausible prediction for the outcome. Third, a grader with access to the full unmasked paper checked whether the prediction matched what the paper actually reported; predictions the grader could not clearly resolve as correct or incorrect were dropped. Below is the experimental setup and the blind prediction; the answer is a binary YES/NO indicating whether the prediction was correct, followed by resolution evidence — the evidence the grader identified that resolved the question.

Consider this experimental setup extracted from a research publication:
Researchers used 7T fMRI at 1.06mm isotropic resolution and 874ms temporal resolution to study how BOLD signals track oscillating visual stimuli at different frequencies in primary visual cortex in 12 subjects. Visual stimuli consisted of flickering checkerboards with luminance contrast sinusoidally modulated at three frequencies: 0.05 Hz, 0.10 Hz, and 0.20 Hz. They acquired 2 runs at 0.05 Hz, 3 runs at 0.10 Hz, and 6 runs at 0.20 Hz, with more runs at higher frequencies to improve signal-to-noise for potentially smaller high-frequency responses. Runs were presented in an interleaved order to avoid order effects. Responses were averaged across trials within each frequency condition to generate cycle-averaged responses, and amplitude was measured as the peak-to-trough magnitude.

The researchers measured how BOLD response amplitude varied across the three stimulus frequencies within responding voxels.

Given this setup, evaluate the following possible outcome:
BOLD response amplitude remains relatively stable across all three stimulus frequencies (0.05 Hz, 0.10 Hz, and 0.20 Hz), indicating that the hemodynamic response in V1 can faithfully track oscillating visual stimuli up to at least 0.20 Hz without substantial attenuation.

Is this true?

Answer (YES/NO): NO